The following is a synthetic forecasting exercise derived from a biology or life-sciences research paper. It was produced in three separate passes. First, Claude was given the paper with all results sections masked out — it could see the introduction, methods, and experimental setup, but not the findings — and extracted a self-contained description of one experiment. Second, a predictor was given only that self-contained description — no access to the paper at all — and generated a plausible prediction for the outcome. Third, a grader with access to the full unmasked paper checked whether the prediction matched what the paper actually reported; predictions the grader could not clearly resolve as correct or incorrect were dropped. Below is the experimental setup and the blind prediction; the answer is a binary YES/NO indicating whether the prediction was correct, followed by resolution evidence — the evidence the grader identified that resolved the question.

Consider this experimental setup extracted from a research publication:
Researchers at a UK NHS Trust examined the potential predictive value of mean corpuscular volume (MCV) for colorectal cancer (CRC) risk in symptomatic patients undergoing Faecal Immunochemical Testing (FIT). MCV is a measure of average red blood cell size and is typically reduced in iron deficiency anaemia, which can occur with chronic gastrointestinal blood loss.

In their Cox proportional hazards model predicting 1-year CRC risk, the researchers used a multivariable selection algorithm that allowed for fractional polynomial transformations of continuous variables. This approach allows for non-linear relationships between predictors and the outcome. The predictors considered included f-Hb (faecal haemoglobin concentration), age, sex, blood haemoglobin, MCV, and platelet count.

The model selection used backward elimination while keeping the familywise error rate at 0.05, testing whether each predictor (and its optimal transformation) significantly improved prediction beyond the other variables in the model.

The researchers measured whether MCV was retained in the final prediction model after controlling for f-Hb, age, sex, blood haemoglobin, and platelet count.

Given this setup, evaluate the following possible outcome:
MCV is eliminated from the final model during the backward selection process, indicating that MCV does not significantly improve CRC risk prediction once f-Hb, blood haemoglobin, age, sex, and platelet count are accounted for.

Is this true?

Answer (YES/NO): NO